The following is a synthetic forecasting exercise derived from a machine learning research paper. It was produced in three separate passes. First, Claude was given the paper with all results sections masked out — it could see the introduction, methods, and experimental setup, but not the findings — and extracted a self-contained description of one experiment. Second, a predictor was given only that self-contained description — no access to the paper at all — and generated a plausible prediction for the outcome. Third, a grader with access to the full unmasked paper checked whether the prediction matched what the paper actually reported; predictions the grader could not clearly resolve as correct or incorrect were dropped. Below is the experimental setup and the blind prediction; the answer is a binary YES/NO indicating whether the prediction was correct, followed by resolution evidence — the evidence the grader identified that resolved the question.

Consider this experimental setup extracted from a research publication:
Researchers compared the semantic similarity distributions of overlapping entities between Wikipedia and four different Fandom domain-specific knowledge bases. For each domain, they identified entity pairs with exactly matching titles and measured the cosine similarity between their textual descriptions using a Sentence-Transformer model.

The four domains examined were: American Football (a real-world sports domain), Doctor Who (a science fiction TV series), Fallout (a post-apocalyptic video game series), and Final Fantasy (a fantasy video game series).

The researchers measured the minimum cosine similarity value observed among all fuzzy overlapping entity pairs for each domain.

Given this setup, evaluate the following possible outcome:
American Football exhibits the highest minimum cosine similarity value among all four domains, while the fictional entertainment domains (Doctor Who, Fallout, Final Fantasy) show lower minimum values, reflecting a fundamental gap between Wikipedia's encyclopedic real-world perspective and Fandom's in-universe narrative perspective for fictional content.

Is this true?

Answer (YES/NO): YES